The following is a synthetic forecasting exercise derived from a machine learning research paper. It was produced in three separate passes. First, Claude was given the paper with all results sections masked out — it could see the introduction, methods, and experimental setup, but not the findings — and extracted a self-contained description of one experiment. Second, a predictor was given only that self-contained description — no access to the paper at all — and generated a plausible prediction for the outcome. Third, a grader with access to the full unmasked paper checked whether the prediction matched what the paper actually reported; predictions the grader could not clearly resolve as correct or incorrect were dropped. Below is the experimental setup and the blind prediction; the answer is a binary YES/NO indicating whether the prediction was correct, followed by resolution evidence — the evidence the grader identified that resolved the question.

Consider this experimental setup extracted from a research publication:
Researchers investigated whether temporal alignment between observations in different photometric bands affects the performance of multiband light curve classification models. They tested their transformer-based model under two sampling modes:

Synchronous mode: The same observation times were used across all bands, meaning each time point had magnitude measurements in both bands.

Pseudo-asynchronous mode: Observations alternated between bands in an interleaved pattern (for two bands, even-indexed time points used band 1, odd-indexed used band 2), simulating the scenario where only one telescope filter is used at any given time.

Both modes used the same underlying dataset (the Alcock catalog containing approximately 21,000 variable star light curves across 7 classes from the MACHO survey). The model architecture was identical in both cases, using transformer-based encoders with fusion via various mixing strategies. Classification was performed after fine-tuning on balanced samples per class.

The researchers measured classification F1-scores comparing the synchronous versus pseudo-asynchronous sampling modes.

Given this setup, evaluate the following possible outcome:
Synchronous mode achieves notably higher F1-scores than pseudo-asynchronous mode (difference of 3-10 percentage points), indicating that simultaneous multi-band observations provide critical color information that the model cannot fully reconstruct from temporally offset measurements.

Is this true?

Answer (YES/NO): NO